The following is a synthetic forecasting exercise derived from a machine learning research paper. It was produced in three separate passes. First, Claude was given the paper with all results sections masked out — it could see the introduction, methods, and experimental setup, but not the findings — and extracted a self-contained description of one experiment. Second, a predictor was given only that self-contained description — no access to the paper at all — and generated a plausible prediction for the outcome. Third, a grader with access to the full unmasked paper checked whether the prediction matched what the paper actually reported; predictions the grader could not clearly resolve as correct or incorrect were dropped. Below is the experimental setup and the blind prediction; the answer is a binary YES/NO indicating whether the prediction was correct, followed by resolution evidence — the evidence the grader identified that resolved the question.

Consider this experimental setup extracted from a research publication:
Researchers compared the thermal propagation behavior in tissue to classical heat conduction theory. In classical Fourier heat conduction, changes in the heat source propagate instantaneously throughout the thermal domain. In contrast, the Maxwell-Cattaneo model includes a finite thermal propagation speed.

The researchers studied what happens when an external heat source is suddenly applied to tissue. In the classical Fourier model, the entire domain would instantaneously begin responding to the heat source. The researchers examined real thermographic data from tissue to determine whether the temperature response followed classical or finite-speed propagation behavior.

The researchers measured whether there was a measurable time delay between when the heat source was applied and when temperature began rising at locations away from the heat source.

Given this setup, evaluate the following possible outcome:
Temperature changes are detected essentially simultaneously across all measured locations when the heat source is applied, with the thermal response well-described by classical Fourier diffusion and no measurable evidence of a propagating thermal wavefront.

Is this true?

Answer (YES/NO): NO